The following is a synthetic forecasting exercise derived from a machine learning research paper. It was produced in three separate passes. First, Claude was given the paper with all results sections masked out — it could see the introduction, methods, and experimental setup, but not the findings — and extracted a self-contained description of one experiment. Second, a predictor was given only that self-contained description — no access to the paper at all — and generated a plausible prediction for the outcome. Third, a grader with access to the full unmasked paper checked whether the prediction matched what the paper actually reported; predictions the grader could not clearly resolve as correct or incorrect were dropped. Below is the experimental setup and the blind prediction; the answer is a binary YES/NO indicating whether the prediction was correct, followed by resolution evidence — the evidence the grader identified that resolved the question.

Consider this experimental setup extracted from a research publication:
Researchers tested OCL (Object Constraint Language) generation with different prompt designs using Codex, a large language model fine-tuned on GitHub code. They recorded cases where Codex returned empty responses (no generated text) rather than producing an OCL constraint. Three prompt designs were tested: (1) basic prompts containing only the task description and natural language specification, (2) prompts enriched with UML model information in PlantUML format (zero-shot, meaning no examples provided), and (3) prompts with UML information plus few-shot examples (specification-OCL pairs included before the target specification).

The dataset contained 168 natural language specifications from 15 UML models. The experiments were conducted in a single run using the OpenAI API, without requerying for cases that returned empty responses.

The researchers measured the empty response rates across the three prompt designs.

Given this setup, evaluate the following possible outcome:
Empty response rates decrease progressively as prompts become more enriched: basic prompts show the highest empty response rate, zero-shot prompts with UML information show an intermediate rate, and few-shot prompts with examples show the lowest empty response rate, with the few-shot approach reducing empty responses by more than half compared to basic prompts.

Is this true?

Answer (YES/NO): YES